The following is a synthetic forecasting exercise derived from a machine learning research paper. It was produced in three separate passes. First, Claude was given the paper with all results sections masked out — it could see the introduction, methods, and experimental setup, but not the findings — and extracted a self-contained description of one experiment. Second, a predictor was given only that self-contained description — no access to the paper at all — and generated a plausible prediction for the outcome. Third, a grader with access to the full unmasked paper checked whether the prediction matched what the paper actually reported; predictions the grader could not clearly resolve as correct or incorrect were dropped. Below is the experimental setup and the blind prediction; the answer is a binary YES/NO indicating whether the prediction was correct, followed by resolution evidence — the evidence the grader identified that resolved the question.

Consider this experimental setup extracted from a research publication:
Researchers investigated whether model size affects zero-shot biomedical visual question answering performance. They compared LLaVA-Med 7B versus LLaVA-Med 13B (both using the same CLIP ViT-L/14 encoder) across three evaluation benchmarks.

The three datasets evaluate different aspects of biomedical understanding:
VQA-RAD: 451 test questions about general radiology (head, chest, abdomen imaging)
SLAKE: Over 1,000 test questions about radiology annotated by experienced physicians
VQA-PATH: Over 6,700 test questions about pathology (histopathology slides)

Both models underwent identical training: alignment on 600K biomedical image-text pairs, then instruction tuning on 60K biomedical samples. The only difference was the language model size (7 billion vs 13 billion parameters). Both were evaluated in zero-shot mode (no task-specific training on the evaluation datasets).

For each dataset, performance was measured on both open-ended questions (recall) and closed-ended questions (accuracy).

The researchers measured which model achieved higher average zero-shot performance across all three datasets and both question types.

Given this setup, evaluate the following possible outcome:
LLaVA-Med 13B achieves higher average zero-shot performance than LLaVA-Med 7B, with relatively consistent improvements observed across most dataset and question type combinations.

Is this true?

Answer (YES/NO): NO